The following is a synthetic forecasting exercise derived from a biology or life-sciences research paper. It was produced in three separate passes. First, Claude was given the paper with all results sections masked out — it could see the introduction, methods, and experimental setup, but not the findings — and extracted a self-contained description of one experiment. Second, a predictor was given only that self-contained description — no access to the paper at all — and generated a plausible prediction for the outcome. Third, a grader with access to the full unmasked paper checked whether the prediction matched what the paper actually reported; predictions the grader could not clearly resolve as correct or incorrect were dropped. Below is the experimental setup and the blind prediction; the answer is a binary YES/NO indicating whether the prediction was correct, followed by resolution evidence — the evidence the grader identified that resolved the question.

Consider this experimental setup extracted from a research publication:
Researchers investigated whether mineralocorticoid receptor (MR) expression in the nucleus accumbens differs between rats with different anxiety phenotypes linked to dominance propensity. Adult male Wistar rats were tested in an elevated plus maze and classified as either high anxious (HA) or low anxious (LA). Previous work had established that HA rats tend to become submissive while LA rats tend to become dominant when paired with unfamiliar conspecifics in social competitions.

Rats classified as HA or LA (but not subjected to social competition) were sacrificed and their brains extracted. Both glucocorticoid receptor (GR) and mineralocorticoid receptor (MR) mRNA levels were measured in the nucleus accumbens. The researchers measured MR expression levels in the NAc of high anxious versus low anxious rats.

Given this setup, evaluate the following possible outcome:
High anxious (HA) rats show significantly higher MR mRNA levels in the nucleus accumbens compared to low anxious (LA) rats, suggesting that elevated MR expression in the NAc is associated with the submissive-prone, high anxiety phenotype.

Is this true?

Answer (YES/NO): NO